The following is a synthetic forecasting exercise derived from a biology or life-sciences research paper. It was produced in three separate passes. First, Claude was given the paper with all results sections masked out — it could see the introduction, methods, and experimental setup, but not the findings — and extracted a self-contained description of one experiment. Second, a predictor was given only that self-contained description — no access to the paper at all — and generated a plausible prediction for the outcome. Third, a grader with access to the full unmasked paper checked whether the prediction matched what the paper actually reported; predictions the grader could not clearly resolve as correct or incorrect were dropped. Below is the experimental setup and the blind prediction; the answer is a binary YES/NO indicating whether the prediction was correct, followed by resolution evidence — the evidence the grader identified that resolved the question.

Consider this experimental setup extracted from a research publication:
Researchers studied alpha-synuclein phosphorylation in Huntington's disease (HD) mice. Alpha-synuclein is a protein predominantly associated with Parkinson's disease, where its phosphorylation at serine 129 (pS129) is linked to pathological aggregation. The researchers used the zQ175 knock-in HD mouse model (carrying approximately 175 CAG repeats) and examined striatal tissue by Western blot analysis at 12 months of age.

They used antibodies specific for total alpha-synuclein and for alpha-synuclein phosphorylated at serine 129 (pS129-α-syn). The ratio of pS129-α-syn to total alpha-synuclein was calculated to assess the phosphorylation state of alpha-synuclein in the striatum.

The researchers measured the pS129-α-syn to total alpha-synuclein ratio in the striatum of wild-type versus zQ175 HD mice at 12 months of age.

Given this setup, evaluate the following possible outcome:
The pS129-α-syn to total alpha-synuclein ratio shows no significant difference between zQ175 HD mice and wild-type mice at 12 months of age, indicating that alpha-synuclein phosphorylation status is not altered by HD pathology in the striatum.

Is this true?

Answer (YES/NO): NO